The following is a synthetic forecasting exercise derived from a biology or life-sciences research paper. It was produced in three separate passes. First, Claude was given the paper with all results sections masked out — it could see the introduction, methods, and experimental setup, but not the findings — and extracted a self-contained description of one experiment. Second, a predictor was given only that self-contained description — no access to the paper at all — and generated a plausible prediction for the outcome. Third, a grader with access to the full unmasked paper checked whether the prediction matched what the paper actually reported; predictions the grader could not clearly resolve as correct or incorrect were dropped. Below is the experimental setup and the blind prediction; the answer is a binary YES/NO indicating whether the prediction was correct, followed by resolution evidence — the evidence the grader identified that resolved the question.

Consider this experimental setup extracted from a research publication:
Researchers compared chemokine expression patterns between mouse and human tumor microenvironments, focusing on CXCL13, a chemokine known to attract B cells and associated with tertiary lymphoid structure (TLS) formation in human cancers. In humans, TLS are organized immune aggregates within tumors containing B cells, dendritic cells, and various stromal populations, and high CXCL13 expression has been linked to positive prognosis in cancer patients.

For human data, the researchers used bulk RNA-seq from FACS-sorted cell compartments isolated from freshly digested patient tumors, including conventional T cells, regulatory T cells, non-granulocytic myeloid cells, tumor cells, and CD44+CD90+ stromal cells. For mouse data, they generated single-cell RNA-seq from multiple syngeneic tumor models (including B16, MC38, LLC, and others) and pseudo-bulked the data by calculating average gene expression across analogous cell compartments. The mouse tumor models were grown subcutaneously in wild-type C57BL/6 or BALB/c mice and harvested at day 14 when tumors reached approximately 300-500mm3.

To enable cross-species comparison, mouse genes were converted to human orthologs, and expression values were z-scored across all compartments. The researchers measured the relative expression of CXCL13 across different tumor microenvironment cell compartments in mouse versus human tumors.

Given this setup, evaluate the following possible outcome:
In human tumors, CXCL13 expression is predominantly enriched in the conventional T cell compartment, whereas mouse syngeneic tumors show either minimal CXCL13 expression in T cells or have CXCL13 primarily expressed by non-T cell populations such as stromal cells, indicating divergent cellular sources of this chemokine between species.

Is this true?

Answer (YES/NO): YES